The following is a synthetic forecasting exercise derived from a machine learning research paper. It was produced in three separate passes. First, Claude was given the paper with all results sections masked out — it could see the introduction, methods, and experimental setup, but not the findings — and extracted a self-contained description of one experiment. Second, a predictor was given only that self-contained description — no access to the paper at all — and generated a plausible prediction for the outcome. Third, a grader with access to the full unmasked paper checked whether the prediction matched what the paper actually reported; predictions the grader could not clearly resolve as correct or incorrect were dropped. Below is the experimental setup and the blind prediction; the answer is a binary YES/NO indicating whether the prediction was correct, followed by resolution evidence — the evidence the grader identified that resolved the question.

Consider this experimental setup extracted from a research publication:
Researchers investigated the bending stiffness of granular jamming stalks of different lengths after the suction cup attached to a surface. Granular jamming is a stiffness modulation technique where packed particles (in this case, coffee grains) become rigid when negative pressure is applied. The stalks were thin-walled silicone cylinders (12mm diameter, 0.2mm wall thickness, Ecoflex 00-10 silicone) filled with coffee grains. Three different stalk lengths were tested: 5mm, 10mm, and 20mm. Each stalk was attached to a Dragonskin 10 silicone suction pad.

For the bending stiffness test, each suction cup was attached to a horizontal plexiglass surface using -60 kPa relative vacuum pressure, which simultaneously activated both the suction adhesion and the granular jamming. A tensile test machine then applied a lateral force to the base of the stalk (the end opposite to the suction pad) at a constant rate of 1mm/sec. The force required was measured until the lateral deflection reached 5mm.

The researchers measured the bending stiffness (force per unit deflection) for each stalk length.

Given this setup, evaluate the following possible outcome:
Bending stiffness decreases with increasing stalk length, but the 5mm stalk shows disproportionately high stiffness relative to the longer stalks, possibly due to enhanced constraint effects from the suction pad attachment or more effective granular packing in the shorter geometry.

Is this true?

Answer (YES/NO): NO